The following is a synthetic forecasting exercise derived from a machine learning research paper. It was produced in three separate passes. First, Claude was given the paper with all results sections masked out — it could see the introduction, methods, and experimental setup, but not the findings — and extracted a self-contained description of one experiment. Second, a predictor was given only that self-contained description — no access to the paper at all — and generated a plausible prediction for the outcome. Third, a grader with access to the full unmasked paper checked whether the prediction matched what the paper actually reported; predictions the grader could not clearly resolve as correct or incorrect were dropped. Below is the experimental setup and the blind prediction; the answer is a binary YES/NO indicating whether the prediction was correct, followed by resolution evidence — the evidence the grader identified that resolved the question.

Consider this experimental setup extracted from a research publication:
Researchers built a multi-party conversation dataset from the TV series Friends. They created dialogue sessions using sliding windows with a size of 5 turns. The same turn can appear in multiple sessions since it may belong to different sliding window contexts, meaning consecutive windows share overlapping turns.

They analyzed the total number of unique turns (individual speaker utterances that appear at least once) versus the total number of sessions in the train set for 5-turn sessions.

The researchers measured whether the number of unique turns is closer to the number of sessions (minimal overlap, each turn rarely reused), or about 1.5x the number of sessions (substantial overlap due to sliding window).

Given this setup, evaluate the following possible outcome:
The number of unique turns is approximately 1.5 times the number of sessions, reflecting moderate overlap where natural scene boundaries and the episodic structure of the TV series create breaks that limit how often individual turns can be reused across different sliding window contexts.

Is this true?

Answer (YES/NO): YES